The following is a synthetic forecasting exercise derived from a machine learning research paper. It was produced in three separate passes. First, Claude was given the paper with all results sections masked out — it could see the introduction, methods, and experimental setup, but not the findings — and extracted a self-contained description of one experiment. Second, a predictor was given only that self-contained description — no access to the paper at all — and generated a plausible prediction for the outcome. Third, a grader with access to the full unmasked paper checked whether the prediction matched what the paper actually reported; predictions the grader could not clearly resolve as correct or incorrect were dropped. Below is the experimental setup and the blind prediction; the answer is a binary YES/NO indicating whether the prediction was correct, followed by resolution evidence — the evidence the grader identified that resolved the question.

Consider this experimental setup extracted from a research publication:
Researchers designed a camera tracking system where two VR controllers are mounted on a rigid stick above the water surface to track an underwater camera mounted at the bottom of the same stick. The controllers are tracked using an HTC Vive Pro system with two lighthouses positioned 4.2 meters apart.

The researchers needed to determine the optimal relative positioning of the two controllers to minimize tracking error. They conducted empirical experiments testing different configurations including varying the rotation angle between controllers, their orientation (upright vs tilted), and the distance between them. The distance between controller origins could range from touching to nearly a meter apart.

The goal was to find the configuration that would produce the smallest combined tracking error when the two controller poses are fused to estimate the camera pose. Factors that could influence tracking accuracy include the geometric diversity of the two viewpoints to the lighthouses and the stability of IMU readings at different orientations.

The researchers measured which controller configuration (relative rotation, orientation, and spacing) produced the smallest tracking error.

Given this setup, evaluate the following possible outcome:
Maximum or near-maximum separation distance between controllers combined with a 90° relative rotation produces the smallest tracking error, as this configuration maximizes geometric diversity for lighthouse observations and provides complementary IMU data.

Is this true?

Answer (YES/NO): NO